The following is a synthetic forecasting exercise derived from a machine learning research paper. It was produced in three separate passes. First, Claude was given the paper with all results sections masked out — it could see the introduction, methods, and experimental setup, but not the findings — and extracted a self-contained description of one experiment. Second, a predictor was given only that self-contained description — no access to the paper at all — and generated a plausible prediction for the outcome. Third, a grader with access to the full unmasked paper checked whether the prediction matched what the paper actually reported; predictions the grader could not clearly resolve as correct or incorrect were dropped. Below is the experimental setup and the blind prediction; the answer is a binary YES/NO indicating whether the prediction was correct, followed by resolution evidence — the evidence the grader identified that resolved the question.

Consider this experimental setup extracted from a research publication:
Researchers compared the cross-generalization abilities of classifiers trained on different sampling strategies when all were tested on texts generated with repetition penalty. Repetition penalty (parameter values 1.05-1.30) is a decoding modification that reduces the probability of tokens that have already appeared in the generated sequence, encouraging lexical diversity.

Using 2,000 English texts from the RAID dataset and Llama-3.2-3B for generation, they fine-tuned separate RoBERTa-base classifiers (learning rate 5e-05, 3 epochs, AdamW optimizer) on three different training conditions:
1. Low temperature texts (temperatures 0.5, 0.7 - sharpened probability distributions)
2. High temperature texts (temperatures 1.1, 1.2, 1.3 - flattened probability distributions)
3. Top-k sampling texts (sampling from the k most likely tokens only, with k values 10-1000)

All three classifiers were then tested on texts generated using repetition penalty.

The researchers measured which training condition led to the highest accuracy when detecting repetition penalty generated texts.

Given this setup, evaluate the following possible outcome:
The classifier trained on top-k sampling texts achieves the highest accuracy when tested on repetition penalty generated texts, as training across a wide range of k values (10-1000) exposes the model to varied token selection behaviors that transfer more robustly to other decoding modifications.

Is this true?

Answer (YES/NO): NO